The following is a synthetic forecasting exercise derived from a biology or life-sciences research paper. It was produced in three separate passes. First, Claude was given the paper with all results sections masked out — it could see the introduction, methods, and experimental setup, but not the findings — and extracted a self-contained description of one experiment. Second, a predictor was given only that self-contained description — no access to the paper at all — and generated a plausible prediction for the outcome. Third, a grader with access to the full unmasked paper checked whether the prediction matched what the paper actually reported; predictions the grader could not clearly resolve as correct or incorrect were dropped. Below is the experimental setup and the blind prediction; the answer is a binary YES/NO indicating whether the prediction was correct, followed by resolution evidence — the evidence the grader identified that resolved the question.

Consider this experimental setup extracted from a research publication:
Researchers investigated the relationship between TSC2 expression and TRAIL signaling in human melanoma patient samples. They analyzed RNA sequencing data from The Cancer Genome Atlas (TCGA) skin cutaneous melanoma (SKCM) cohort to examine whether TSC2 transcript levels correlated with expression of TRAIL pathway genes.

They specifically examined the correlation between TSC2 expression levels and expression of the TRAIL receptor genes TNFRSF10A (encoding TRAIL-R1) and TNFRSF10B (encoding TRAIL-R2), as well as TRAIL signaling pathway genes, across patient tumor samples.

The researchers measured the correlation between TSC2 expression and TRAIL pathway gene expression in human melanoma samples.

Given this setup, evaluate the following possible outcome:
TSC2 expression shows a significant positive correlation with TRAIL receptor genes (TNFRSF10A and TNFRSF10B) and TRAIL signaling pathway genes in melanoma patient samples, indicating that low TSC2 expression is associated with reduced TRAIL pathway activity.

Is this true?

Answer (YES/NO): NO